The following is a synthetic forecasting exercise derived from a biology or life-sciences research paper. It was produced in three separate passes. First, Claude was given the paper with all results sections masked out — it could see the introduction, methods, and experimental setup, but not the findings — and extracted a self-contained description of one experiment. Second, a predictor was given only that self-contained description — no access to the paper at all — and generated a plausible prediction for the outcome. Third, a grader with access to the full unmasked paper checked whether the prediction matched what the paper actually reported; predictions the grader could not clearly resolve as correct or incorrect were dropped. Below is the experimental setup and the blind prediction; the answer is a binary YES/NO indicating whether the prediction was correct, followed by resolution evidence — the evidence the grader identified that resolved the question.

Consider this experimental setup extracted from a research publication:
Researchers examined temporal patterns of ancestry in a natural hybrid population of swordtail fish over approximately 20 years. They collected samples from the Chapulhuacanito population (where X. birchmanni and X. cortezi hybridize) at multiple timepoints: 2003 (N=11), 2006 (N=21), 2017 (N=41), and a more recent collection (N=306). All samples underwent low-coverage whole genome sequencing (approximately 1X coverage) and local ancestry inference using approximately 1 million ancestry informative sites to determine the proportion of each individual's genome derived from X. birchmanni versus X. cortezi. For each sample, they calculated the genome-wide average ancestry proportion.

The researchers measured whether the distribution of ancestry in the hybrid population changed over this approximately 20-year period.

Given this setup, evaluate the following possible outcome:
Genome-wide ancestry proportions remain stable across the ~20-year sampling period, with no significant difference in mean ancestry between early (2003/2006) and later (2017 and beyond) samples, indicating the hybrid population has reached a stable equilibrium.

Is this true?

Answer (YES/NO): YES